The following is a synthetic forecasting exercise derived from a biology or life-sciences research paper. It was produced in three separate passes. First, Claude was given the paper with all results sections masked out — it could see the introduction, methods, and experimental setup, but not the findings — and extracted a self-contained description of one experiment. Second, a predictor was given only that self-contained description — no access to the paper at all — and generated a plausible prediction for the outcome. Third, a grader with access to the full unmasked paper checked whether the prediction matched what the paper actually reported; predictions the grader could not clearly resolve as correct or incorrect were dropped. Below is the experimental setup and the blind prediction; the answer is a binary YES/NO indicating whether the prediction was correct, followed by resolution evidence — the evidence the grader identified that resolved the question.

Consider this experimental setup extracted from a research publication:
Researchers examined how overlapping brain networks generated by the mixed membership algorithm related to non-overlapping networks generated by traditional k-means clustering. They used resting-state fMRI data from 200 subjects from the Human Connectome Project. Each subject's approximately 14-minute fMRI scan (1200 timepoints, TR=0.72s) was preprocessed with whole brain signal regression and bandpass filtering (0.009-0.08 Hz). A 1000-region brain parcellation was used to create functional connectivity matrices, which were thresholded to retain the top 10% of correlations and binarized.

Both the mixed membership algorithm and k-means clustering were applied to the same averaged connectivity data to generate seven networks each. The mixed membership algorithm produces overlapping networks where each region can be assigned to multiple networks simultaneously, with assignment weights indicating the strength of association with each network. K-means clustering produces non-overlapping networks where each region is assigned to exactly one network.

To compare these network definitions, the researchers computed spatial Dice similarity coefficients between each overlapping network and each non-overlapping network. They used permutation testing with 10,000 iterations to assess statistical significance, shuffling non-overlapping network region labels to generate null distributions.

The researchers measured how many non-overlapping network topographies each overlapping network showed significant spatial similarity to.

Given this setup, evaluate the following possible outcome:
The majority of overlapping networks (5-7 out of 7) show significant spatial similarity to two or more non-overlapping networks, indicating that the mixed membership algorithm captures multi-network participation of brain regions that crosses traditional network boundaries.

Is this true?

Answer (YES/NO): YES